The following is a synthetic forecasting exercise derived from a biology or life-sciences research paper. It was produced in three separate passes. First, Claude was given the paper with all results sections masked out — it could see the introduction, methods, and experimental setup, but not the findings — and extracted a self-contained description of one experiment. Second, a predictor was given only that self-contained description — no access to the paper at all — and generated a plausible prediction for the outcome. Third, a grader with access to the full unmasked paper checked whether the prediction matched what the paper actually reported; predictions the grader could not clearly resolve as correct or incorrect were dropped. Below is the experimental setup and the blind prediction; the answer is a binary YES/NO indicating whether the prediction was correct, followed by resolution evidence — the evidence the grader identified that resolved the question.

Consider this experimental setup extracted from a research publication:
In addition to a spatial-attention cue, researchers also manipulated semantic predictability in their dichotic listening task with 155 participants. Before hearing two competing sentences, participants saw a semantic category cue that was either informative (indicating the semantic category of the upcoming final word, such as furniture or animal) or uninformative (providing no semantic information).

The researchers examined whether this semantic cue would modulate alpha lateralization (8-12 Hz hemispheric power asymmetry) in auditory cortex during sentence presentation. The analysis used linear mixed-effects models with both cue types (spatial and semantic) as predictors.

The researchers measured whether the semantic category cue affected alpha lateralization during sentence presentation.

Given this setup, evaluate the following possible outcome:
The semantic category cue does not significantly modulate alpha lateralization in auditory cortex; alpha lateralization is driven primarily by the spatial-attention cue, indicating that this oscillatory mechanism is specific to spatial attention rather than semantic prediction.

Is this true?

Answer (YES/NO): YES